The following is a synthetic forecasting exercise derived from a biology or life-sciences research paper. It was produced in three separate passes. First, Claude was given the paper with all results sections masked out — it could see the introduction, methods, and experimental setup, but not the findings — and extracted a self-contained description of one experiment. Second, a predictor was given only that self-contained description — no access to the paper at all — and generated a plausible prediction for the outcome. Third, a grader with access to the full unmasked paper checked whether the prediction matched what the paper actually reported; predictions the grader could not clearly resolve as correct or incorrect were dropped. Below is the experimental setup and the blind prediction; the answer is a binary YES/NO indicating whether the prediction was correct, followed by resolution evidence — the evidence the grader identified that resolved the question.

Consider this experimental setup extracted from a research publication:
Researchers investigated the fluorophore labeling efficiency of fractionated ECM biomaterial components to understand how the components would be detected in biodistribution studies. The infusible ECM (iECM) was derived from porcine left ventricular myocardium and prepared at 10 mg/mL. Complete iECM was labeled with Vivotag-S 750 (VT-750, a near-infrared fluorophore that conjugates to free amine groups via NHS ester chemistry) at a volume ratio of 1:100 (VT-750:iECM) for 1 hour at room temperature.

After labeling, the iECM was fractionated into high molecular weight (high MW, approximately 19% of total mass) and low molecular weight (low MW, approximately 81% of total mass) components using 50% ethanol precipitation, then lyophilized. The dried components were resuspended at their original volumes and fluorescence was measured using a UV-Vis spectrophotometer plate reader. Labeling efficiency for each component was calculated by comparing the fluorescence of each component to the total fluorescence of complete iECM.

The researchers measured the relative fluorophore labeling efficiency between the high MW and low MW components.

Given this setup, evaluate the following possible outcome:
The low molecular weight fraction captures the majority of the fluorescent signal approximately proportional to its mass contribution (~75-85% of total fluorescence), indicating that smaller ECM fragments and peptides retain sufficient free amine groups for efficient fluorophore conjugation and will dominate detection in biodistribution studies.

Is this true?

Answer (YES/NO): NO